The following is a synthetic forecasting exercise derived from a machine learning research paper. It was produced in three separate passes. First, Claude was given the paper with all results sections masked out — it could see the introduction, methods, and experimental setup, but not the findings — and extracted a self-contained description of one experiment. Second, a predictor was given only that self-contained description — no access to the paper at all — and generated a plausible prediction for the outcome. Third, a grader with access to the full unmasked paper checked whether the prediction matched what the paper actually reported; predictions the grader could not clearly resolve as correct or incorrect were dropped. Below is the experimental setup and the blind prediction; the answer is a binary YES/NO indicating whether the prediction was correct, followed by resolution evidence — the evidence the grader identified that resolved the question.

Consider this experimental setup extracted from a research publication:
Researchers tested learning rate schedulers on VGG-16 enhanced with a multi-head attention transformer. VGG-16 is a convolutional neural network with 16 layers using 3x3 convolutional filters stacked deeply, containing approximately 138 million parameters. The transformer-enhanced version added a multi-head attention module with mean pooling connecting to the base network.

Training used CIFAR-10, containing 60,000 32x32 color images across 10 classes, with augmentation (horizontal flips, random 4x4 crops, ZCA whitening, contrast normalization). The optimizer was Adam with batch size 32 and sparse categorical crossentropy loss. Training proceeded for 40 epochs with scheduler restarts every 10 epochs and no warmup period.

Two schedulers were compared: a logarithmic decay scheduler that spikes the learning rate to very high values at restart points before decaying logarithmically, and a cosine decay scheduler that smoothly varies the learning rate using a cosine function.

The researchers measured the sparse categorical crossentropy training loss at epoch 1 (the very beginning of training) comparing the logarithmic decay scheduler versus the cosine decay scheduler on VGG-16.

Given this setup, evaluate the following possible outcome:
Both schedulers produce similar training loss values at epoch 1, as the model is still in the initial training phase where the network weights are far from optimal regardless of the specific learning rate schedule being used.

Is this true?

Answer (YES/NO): NO